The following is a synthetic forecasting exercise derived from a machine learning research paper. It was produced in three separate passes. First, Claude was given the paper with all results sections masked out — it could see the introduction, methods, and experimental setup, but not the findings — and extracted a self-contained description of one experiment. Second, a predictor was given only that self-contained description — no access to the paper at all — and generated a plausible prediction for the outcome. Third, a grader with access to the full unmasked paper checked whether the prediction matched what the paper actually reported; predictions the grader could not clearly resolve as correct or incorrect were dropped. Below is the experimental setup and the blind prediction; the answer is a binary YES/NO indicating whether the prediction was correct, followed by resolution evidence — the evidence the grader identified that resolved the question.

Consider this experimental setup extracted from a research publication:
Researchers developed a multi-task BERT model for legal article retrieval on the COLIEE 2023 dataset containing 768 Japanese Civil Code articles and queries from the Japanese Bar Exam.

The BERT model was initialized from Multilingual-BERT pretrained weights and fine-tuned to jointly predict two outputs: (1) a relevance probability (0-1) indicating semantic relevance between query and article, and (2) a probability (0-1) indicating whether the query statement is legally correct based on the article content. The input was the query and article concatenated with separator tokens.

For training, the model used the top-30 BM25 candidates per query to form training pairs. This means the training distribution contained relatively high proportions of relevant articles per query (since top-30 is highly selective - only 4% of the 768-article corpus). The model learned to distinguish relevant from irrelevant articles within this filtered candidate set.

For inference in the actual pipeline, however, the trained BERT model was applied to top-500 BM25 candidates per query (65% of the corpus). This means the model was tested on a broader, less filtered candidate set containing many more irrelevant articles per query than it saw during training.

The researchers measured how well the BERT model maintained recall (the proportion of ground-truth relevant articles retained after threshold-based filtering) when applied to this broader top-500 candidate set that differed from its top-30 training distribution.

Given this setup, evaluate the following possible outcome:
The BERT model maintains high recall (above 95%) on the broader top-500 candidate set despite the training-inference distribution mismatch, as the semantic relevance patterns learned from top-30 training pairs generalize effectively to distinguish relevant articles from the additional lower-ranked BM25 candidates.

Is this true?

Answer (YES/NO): NO